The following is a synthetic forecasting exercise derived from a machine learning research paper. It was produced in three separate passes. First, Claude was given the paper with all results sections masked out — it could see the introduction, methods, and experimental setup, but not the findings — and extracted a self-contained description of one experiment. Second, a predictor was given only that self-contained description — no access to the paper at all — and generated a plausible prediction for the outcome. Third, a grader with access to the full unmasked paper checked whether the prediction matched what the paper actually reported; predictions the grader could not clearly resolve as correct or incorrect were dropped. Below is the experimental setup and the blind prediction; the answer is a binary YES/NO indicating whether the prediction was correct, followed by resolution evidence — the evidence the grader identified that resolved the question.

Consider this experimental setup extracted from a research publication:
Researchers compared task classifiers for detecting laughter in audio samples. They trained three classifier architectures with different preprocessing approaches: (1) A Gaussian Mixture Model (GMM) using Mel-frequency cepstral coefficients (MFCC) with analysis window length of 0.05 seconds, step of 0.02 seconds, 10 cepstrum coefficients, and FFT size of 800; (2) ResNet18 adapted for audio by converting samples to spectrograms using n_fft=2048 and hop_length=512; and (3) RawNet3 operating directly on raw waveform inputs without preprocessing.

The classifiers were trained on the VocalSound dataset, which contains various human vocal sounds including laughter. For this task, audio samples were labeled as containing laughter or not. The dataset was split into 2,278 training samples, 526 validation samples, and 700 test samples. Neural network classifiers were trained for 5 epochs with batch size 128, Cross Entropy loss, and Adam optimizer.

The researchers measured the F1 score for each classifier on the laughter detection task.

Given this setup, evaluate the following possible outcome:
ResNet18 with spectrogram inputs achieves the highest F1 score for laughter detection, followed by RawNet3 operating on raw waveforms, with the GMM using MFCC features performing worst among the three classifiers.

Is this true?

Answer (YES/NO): NO